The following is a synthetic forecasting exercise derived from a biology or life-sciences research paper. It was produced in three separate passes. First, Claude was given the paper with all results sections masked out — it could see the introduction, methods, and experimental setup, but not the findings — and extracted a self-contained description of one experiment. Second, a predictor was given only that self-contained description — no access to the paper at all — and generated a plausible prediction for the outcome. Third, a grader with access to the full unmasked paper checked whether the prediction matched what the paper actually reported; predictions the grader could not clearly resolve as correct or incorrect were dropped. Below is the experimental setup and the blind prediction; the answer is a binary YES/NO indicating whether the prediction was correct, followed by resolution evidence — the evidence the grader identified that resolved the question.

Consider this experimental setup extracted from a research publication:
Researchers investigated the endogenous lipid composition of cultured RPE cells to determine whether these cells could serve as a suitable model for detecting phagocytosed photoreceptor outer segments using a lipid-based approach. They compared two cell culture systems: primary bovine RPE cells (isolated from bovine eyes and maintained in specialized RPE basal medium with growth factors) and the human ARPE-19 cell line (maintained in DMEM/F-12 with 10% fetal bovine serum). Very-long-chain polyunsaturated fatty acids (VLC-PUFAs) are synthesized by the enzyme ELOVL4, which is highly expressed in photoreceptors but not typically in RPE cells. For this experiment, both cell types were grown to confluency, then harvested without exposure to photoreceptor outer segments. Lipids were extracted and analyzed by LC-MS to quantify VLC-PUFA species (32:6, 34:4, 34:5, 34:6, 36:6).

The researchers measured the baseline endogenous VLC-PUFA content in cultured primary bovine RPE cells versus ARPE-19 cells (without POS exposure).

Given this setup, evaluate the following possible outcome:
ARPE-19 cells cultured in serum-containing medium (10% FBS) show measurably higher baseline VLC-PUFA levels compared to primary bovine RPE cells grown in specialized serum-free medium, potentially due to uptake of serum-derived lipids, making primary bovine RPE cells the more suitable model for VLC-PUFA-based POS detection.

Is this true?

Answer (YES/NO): NO